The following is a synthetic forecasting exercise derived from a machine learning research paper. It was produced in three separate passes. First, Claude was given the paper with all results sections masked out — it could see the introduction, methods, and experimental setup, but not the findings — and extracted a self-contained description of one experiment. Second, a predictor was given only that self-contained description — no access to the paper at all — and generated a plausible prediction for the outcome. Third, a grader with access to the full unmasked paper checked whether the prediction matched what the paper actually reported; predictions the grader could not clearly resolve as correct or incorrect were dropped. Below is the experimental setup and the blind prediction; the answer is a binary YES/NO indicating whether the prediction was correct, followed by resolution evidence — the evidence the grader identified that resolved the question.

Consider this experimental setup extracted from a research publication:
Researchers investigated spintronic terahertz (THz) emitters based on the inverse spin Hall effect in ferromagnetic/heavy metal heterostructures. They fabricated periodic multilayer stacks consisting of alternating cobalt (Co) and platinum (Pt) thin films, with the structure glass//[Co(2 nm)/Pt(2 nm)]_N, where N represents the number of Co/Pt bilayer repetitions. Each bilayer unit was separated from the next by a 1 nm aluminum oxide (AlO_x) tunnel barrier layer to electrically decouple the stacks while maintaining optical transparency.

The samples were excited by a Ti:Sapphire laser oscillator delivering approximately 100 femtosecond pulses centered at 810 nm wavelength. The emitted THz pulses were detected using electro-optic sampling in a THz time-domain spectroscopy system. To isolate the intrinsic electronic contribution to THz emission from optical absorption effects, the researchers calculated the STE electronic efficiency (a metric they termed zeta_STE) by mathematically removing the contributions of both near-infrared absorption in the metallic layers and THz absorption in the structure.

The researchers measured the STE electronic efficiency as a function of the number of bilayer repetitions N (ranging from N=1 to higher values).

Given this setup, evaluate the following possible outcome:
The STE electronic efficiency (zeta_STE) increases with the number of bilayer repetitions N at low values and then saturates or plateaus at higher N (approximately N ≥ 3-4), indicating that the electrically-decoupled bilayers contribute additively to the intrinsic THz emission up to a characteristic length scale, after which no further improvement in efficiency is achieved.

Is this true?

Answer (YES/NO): NO